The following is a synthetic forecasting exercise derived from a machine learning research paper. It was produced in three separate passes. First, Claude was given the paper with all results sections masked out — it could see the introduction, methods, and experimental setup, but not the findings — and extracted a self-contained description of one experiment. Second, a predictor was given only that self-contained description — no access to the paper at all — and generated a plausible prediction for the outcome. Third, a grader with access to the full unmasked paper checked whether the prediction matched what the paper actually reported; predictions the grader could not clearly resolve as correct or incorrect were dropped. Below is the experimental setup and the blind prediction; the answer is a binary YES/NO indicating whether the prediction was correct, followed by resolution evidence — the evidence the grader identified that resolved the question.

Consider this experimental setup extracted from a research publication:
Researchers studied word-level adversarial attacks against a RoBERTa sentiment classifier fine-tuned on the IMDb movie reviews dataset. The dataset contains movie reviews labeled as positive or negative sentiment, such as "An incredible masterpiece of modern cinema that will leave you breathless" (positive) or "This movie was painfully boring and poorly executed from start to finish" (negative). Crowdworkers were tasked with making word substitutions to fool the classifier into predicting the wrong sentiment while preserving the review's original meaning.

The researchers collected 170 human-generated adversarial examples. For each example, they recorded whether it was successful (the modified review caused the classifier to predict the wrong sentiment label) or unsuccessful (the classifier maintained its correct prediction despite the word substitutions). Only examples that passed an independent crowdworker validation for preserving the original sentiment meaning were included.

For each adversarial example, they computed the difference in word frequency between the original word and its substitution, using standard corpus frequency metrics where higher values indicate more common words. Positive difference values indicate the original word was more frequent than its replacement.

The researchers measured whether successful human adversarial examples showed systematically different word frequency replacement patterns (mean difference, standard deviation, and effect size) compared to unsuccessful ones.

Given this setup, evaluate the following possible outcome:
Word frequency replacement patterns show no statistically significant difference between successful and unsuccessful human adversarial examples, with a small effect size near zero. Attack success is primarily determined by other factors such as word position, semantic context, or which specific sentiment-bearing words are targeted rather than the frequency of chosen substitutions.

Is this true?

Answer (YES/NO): YES